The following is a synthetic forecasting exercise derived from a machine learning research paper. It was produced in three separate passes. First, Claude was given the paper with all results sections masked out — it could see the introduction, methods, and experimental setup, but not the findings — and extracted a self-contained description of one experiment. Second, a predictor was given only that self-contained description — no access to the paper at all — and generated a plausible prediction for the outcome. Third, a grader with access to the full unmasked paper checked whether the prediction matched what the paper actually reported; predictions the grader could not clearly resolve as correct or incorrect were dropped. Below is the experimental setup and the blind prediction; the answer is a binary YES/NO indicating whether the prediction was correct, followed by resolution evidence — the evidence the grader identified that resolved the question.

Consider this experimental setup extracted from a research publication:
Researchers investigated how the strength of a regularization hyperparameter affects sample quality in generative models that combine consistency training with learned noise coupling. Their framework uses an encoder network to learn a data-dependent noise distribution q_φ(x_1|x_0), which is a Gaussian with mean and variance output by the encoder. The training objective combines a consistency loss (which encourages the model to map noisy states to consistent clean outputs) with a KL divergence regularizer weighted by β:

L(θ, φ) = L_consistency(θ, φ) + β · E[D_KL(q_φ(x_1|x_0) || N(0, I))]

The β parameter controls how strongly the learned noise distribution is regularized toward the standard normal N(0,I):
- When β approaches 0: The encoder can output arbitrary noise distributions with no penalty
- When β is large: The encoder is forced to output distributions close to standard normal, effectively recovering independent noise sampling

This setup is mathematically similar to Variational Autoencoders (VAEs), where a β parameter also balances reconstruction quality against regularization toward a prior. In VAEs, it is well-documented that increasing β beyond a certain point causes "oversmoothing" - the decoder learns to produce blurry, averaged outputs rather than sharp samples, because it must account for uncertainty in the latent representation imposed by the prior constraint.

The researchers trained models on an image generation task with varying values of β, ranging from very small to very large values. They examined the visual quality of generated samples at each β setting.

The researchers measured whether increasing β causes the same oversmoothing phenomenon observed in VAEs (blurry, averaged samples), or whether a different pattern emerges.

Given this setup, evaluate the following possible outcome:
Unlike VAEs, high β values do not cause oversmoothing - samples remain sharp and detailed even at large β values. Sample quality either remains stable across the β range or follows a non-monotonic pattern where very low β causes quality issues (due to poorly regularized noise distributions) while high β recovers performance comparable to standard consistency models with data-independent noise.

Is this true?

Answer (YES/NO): YES